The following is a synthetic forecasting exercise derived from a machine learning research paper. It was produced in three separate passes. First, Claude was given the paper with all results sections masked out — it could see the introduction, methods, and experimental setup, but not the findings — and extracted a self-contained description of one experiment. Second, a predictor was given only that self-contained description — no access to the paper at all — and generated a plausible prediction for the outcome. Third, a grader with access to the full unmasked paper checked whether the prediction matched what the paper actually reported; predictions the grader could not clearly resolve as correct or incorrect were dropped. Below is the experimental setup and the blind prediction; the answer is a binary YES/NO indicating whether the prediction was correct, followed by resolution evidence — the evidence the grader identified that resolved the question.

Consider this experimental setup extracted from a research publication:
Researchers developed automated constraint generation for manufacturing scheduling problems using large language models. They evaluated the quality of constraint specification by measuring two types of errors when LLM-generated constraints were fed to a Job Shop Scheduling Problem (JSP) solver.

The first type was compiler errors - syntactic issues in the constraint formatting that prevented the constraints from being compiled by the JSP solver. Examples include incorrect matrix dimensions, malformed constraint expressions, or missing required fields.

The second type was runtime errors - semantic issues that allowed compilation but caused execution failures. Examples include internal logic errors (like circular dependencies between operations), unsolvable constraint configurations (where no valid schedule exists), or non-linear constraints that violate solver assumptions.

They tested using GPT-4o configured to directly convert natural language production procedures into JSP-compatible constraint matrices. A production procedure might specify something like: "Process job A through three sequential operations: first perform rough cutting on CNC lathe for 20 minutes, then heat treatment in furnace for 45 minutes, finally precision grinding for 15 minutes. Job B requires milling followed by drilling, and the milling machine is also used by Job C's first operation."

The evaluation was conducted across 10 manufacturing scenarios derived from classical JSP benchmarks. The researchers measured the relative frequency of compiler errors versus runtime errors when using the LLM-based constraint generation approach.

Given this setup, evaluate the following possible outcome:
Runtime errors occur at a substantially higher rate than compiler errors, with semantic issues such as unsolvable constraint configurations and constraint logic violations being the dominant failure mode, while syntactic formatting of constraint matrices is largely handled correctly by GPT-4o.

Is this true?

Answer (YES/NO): YES